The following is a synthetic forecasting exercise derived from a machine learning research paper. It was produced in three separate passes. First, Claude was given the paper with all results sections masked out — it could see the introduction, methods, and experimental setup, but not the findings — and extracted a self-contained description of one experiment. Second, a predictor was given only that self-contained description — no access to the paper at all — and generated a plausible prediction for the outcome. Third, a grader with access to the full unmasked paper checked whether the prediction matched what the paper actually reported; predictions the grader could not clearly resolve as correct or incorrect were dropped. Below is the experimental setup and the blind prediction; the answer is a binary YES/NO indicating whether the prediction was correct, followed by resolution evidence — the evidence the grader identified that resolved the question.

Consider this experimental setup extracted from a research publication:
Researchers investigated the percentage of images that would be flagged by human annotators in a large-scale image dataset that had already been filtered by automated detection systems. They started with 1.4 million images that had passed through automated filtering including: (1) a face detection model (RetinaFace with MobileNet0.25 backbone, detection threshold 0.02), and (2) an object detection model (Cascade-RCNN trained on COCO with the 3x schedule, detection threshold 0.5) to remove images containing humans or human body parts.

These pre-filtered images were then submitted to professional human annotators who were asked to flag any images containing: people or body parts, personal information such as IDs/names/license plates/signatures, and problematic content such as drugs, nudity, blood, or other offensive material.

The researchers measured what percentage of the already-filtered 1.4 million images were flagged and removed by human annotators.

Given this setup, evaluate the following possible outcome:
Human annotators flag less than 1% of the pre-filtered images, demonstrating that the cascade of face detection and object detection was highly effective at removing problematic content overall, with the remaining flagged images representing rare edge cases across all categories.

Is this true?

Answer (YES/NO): NO